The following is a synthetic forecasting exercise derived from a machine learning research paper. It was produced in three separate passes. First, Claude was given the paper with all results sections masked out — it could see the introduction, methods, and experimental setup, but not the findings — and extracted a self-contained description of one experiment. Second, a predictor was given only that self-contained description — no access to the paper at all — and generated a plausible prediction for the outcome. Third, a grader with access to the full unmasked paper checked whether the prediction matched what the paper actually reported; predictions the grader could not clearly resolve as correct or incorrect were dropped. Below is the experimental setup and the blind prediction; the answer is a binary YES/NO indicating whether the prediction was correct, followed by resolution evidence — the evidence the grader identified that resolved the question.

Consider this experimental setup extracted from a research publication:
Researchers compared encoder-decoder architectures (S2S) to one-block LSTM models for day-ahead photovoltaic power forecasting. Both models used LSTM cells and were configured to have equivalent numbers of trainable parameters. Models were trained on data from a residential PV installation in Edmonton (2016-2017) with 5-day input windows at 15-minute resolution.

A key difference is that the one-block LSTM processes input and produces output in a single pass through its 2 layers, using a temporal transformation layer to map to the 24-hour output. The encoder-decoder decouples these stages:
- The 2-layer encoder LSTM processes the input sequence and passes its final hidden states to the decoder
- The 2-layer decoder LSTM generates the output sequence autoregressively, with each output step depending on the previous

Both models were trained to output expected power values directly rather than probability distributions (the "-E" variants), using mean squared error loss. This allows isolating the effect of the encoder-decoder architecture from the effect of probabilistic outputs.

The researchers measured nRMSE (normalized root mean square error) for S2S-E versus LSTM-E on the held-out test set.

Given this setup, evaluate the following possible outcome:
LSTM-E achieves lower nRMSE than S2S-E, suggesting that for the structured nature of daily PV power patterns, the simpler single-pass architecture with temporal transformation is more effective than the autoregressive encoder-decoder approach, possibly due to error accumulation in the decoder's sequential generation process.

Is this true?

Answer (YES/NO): YES